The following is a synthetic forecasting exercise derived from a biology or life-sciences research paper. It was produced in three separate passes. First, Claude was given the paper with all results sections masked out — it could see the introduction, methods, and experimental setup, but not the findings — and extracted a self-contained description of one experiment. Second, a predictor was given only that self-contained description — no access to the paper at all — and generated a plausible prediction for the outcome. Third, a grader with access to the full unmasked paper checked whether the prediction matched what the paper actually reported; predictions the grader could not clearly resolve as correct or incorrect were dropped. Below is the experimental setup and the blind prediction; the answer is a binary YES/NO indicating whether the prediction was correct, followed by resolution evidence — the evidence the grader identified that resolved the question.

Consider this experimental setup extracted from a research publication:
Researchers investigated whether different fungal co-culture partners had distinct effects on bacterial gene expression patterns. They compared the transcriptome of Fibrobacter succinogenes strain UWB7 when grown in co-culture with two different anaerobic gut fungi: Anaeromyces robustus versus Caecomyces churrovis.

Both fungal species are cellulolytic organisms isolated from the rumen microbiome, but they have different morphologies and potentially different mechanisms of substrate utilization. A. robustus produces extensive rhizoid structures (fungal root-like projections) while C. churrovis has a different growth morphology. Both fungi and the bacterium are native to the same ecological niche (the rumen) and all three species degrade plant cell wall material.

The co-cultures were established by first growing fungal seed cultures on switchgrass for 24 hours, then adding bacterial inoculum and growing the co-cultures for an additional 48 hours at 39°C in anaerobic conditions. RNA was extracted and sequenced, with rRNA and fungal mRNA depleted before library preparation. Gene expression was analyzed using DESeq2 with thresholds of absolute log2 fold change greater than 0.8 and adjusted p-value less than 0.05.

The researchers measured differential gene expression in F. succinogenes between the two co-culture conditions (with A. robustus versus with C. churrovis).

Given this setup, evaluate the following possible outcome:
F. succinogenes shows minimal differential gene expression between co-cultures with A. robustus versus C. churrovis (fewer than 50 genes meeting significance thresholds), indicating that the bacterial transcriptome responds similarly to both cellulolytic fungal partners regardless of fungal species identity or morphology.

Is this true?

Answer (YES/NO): NO